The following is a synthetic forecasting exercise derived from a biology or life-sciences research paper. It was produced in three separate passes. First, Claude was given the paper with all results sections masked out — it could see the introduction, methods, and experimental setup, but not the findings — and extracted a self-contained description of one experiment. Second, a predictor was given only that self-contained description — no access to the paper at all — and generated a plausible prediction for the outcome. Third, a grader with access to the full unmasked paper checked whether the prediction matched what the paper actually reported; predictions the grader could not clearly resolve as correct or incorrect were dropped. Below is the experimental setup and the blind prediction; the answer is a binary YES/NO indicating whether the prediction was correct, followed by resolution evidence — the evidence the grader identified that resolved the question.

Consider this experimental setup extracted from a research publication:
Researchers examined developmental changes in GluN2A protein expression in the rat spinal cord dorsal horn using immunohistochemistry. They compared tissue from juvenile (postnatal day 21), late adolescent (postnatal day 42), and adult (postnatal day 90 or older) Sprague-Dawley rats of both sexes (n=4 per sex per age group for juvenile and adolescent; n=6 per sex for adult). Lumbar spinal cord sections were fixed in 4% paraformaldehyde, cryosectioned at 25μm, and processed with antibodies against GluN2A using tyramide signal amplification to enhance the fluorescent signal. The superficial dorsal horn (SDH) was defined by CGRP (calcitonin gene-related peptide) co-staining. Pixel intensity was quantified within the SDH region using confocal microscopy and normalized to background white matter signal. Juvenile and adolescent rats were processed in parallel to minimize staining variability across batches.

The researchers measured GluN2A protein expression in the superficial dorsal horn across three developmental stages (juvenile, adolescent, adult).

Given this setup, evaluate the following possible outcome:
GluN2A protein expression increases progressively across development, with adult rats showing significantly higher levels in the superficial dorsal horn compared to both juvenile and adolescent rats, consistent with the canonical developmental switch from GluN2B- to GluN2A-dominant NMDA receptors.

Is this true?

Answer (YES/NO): NO